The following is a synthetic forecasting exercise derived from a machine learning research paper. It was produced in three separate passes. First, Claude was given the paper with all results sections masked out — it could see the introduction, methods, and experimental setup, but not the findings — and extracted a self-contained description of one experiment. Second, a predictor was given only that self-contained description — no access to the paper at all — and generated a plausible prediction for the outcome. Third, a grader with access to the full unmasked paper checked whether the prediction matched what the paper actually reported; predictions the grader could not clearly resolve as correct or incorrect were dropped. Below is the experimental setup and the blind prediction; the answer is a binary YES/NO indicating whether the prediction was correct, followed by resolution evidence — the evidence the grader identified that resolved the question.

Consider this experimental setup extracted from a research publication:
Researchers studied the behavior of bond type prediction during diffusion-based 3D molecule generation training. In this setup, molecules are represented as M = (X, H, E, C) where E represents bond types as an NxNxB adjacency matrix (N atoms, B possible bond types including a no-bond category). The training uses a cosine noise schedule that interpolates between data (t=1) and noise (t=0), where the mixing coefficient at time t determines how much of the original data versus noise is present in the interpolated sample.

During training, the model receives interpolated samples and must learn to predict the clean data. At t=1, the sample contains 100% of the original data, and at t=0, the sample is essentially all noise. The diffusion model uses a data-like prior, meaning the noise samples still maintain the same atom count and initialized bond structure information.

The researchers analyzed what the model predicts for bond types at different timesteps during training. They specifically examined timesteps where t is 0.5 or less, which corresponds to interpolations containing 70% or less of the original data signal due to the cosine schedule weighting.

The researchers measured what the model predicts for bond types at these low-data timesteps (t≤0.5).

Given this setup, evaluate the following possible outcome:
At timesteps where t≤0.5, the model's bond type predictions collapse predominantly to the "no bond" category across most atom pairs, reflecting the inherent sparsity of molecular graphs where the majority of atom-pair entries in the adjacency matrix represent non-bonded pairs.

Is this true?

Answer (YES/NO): YES